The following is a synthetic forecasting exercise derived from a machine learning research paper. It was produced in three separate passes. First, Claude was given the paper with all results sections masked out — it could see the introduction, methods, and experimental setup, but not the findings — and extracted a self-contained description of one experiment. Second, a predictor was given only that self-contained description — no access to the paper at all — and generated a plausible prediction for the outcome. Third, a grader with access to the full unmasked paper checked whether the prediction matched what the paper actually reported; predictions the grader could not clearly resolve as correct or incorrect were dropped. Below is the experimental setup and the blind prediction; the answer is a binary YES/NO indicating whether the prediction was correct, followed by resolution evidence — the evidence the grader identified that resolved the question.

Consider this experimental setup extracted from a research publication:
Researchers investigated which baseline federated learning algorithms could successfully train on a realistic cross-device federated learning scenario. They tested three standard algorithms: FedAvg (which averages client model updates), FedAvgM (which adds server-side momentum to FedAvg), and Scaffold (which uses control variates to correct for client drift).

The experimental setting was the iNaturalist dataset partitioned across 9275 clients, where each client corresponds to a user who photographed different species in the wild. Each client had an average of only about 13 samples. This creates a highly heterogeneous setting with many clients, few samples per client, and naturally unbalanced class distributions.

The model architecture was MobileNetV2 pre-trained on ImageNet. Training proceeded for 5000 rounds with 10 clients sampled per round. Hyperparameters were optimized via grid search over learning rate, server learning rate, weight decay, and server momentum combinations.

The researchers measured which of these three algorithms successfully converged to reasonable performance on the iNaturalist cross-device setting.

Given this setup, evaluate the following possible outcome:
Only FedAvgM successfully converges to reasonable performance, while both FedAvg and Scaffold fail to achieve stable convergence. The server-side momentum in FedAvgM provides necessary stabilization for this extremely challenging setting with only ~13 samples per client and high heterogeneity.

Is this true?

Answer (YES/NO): NO